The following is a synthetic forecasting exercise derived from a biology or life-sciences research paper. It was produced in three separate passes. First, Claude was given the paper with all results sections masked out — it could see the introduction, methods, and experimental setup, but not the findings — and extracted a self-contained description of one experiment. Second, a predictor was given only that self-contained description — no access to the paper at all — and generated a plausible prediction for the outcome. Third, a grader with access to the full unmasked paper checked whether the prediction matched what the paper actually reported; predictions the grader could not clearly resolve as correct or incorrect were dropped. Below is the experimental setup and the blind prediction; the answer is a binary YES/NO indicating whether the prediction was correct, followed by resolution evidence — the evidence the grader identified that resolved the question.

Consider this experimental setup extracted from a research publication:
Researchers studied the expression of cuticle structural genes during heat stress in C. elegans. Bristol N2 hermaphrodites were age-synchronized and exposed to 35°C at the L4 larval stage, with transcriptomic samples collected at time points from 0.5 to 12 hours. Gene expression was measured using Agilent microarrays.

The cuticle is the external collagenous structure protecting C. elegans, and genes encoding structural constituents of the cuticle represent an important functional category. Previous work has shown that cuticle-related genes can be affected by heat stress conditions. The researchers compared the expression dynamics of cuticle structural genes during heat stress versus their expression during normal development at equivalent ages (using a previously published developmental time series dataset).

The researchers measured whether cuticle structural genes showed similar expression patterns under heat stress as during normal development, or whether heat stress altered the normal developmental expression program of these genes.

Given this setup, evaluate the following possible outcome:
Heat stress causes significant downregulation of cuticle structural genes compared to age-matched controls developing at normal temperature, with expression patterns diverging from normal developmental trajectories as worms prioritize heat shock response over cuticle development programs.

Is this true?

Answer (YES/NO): YES